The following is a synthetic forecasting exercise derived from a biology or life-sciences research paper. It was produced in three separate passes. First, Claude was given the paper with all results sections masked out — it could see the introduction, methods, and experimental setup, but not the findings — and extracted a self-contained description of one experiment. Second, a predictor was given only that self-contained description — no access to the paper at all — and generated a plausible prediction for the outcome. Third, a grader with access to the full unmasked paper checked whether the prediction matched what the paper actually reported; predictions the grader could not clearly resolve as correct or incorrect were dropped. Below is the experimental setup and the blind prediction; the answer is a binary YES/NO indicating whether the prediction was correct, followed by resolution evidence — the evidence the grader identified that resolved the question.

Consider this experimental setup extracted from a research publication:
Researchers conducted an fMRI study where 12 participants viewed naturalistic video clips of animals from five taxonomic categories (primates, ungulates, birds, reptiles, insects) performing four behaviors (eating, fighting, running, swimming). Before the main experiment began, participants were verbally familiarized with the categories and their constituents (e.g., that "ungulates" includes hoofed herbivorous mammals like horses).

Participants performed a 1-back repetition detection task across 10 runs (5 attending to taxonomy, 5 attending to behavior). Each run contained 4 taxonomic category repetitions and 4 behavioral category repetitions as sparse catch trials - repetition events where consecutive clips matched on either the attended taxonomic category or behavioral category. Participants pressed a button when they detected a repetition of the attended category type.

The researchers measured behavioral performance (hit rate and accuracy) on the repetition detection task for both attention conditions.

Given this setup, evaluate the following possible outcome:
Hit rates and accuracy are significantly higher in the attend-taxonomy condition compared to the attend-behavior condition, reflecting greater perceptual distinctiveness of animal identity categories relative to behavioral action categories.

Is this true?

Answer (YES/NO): NO